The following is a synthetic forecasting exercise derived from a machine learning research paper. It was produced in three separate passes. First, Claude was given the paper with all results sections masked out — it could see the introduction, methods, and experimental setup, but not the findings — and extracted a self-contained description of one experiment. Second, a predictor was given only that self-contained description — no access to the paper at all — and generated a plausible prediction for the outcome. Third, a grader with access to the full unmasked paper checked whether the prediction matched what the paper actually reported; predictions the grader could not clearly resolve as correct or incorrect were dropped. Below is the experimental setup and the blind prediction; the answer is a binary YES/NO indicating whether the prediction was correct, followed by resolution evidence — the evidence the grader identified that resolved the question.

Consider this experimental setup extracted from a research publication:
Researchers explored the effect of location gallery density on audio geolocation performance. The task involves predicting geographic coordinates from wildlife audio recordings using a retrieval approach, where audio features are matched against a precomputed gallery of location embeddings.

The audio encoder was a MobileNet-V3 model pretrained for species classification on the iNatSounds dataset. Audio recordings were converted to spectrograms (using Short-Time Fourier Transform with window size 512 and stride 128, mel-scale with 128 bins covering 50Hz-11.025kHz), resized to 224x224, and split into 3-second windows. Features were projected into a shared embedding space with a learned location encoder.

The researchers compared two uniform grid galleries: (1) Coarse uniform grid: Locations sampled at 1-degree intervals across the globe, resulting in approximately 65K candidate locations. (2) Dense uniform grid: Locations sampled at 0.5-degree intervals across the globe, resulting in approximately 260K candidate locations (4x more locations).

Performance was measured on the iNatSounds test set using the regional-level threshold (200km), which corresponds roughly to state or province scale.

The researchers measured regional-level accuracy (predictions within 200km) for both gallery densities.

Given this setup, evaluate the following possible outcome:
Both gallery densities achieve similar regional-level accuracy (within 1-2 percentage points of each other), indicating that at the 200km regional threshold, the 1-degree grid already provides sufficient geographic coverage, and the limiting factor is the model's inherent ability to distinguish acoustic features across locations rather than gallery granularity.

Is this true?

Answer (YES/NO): YES